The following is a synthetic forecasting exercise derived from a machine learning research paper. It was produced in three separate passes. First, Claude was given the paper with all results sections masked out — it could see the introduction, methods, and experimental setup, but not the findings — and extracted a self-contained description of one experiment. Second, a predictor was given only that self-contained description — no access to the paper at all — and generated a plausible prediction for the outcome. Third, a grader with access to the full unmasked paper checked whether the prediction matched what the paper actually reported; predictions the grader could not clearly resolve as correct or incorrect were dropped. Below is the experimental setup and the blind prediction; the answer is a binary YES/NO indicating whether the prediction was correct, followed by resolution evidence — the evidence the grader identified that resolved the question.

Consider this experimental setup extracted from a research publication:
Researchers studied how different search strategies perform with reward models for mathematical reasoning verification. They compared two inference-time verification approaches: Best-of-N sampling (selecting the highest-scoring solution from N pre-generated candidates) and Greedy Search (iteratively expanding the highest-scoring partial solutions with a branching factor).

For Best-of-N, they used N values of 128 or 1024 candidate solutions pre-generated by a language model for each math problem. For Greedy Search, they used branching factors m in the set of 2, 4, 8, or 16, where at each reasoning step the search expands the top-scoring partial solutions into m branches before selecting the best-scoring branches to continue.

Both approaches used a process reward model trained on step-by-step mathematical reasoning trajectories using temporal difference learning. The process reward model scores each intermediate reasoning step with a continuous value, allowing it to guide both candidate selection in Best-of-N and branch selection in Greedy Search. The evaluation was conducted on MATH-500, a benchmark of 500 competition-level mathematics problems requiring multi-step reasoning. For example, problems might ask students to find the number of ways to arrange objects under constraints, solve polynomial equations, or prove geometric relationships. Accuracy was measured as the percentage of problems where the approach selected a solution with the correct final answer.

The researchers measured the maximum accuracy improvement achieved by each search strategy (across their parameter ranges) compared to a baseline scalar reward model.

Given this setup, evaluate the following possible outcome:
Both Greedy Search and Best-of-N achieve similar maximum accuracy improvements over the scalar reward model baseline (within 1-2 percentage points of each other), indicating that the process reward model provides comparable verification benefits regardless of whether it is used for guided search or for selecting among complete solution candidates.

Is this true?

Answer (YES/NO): NO